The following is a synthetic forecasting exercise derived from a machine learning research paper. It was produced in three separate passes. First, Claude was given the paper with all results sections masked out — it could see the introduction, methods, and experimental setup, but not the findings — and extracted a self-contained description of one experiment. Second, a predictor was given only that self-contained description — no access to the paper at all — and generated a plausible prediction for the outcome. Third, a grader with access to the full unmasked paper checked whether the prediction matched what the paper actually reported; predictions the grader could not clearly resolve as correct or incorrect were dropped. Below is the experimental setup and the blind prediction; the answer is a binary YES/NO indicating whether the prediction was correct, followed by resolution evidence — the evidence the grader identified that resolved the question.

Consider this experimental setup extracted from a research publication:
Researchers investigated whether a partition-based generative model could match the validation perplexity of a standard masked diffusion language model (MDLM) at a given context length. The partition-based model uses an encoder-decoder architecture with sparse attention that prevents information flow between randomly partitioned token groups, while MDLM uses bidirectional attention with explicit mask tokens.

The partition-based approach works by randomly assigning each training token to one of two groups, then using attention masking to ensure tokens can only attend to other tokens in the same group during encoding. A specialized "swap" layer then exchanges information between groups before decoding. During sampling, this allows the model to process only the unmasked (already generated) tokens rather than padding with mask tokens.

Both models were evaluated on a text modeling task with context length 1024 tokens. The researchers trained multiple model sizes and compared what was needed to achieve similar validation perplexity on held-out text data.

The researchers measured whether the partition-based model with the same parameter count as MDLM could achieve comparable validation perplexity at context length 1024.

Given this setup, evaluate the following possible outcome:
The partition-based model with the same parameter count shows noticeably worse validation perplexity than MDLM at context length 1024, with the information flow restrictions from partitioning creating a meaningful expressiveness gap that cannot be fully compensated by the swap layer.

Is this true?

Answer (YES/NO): YES